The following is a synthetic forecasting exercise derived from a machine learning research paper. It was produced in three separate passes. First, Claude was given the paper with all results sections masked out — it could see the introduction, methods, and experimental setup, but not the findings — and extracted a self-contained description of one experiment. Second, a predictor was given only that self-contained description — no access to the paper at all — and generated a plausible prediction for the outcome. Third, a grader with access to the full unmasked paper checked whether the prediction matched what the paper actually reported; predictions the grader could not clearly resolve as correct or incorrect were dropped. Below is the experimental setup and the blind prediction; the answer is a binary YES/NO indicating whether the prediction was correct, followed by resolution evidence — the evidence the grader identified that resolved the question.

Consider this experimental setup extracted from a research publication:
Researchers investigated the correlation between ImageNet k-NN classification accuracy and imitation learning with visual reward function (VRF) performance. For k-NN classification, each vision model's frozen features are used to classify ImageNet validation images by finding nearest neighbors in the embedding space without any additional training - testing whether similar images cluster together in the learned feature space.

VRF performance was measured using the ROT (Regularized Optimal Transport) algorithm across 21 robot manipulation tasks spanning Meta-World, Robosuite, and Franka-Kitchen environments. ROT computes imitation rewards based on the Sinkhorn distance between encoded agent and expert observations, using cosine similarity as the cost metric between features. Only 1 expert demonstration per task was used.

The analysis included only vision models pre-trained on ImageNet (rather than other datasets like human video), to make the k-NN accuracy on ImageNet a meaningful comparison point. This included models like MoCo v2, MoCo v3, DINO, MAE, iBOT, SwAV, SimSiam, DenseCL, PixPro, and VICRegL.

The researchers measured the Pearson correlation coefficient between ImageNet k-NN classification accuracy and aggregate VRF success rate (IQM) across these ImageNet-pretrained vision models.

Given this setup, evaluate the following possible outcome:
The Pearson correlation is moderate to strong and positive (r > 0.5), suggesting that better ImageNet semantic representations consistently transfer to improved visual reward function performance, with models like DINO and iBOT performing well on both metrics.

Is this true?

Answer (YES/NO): YES